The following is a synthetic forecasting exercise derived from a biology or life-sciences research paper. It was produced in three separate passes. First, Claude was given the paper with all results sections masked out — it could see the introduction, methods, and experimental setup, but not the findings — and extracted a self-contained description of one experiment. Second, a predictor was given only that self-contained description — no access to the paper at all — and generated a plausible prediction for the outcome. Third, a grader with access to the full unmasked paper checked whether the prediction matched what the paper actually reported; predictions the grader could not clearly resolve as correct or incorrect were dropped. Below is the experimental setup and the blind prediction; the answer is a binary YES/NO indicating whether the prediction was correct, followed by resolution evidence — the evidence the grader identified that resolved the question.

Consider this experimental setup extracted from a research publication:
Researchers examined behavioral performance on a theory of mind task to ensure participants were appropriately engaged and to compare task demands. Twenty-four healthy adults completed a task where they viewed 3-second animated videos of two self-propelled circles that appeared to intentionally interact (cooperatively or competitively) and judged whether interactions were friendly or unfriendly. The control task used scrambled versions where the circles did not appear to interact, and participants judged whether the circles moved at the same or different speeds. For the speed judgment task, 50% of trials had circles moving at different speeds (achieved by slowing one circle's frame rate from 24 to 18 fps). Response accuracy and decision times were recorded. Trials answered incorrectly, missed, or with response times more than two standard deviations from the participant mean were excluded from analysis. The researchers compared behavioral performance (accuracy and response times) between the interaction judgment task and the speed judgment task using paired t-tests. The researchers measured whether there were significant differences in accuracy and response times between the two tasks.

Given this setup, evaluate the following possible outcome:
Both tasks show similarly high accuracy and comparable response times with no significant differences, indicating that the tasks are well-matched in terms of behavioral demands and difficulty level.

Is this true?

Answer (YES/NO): NO